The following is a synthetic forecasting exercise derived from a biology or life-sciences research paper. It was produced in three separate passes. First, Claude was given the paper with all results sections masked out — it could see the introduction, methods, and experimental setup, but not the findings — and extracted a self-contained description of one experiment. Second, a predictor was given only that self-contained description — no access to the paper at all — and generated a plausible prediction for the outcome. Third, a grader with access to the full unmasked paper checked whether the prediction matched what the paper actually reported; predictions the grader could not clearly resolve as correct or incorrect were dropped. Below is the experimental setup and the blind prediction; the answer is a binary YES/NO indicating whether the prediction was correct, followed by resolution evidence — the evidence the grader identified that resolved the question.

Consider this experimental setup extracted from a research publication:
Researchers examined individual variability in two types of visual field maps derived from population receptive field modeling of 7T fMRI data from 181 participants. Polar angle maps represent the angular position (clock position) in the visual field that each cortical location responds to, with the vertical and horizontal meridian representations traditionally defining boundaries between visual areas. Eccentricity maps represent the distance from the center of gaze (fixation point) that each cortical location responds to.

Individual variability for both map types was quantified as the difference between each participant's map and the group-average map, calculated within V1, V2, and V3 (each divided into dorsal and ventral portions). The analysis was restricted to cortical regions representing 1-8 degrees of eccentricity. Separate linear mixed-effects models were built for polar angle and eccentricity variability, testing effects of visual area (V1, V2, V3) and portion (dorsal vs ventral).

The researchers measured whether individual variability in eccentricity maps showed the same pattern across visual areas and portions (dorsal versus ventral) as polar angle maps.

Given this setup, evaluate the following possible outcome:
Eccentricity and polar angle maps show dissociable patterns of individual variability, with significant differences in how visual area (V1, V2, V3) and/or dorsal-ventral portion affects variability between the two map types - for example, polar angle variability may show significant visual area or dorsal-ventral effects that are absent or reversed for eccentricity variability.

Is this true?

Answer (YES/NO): YES